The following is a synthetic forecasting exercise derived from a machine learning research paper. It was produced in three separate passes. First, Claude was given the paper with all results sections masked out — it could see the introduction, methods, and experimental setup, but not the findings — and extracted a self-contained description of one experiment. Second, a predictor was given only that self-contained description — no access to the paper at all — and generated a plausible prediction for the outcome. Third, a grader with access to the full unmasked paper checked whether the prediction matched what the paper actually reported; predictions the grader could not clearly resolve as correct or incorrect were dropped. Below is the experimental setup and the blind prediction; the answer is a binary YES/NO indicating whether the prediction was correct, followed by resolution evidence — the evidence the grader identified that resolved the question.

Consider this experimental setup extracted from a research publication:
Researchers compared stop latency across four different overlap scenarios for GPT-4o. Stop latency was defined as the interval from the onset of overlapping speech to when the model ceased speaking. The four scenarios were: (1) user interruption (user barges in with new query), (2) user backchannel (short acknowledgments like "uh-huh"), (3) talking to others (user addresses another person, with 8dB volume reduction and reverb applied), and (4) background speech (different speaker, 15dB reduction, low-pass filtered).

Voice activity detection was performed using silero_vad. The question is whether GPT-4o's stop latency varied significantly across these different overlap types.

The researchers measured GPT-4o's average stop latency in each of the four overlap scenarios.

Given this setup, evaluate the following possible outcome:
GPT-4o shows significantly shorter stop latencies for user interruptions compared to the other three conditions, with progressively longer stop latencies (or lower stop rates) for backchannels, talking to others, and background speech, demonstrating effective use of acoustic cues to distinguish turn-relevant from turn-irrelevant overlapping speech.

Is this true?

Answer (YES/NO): NO